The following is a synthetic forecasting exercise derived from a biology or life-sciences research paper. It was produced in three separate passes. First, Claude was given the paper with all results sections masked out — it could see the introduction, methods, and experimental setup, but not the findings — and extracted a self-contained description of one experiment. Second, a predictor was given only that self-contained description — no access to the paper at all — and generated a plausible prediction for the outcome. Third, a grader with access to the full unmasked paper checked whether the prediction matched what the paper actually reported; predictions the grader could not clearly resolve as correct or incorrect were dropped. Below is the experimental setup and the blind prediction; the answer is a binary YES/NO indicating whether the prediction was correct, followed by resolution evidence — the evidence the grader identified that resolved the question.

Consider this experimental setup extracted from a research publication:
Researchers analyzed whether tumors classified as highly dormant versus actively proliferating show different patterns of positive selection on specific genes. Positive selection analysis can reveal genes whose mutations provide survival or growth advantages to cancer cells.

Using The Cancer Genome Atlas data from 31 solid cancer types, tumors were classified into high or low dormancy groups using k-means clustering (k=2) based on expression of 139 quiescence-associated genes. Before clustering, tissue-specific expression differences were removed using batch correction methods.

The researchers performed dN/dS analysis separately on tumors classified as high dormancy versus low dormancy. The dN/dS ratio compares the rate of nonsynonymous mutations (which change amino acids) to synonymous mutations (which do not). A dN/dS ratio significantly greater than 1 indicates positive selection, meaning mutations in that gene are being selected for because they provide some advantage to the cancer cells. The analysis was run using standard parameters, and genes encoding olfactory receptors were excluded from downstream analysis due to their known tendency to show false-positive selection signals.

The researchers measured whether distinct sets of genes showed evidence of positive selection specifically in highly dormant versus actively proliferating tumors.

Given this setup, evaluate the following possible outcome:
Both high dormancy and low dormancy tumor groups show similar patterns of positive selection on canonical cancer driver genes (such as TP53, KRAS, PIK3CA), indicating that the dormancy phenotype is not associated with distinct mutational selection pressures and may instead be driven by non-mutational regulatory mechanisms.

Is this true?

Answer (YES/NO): NO